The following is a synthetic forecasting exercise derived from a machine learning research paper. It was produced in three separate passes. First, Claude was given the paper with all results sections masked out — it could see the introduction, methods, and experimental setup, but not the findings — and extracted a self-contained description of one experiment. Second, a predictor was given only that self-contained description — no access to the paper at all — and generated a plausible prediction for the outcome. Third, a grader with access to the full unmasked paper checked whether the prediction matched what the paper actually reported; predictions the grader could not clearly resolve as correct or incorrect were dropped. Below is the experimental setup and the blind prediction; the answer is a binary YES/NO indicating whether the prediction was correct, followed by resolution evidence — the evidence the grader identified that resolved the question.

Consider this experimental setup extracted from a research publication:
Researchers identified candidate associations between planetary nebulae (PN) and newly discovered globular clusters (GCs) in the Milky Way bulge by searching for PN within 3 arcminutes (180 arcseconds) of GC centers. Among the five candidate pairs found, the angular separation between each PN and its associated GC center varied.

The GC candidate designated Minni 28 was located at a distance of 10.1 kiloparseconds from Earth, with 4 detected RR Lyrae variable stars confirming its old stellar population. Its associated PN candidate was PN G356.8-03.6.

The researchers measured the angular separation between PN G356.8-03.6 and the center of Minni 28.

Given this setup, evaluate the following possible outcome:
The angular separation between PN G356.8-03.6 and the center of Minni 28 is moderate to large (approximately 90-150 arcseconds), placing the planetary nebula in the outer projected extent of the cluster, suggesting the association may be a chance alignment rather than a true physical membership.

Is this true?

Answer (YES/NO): NO